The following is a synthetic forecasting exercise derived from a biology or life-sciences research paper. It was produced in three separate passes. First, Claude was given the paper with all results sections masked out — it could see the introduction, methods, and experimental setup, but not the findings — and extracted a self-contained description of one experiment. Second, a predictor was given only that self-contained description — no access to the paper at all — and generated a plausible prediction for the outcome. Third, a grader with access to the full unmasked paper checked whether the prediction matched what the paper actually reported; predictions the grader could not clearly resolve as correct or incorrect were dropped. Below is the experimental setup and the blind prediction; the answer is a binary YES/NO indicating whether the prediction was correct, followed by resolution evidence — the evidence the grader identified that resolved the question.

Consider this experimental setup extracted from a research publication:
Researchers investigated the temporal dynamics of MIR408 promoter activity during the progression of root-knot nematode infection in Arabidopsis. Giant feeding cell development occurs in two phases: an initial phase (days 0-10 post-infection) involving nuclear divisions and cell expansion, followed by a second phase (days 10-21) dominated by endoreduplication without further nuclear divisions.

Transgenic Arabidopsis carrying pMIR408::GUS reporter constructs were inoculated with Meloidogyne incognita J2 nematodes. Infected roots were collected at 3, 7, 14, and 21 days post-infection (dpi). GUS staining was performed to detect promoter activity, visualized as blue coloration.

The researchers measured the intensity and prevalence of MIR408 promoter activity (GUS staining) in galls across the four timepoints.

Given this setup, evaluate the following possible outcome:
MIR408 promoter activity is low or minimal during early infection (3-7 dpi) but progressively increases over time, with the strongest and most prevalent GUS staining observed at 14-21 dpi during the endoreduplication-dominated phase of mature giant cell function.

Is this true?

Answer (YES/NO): NO